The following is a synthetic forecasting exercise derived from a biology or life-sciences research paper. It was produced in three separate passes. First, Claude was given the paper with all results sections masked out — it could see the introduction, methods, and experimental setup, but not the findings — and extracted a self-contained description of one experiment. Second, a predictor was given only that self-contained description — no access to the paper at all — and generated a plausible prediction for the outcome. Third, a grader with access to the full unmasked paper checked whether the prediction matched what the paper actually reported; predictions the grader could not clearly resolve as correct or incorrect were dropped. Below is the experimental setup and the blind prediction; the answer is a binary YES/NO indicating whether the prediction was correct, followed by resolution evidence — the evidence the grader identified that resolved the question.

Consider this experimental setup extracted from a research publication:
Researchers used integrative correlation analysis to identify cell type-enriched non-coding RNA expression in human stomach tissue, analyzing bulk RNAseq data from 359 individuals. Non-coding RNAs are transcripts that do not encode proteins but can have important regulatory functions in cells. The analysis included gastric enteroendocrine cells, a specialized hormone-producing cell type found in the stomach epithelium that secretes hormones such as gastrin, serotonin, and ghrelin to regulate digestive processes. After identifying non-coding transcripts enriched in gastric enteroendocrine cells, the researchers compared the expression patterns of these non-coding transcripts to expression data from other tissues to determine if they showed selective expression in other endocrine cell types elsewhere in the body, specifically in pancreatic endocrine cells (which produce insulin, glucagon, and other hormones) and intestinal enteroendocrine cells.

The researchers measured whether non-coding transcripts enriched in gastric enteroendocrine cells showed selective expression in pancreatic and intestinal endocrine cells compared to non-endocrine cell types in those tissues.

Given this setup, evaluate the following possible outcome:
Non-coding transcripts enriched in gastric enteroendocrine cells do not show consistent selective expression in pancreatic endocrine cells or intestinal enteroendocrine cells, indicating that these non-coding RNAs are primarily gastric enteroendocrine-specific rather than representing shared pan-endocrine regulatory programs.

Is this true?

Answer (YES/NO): NO